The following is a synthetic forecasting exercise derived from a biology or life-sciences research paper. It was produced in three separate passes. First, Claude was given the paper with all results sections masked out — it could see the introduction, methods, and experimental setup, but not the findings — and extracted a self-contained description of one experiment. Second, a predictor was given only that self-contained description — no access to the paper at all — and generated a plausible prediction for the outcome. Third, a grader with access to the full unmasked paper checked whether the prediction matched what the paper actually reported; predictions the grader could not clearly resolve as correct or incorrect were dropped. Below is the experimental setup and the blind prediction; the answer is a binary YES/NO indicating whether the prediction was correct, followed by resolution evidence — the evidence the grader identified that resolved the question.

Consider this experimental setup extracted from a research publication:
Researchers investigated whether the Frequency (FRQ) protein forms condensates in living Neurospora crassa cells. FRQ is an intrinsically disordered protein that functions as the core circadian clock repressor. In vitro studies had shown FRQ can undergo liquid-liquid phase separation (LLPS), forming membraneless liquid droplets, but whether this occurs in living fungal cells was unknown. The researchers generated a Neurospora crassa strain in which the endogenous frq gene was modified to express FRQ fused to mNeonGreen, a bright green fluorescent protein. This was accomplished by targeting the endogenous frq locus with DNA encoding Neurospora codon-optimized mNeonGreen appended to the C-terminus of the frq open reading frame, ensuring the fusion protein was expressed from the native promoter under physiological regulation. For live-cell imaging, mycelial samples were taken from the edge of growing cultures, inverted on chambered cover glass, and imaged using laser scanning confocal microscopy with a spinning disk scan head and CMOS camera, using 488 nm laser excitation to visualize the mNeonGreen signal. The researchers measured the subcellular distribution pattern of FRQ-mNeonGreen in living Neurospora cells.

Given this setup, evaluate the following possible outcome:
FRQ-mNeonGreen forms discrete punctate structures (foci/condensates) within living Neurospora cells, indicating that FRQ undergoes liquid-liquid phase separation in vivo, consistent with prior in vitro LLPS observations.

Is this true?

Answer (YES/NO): YES